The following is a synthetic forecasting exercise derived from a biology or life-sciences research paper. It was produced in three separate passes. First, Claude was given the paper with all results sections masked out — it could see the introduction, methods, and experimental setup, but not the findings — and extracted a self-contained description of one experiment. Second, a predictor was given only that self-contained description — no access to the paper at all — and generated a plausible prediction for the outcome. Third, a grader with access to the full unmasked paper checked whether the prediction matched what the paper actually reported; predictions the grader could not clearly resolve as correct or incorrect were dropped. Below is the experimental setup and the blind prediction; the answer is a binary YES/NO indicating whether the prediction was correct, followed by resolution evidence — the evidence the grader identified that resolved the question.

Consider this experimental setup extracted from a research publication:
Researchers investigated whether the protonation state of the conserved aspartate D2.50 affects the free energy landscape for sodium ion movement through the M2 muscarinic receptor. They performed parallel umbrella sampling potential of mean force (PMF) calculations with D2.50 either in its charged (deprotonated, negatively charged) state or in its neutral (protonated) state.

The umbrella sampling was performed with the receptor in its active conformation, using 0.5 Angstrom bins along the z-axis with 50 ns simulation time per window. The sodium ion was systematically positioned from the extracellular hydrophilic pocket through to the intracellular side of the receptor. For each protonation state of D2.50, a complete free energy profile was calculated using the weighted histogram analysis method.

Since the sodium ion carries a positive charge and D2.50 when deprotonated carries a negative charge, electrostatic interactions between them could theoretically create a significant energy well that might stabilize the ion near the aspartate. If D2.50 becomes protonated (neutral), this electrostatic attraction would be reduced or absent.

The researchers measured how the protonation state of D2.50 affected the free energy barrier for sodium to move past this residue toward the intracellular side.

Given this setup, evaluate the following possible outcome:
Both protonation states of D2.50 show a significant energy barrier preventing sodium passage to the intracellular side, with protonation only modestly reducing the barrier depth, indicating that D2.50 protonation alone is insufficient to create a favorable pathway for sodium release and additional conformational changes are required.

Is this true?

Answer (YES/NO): NO